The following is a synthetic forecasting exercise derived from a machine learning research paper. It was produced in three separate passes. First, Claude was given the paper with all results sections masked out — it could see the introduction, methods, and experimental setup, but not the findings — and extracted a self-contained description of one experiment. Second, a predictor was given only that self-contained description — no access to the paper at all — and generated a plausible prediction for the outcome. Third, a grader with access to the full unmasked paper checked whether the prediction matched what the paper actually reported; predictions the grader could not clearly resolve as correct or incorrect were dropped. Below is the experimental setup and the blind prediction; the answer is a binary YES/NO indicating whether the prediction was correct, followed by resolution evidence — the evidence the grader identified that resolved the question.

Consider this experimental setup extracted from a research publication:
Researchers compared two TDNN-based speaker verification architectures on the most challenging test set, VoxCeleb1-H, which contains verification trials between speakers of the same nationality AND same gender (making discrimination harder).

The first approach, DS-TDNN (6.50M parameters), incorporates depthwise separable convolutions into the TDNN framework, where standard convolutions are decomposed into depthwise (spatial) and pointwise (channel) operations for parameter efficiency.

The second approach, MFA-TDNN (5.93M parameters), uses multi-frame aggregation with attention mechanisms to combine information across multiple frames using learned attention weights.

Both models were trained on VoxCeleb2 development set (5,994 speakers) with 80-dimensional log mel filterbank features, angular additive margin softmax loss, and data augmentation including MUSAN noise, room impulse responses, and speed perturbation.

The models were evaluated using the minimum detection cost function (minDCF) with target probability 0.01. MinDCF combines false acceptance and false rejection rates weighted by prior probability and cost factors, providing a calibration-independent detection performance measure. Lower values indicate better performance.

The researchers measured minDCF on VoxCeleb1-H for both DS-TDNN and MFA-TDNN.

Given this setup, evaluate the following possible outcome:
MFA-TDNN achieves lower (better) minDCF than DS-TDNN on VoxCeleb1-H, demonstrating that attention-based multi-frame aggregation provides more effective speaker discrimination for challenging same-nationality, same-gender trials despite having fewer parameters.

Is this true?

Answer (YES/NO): NO